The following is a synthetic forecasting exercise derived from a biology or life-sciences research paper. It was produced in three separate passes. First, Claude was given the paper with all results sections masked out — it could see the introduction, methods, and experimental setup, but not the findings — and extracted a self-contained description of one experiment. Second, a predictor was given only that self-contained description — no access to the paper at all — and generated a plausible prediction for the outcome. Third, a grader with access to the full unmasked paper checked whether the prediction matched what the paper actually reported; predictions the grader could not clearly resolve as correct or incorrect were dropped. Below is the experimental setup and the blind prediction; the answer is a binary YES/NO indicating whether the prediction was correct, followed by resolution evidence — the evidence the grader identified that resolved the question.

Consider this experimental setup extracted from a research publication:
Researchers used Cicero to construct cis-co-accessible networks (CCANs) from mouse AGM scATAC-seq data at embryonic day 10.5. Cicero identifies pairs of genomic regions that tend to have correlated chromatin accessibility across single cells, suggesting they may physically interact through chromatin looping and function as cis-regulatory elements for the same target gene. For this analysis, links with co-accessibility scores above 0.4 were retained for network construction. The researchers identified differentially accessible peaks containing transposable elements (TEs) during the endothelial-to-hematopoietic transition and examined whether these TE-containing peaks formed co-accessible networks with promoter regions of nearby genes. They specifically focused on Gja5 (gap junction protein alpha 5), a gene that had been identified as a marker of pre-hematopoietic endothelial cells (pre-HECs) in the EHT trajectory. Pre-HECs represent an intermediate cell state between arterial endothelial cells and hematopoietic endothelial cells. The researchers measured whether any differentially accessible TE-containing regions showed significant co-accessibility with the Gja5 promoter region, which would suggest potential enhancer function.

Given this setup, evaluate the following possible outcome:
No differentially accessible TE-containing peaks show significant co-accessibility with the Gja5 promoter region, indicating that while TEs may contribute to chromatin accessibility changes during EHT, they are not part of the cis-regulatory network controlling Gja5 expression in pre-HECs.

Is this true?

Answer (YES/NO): NO